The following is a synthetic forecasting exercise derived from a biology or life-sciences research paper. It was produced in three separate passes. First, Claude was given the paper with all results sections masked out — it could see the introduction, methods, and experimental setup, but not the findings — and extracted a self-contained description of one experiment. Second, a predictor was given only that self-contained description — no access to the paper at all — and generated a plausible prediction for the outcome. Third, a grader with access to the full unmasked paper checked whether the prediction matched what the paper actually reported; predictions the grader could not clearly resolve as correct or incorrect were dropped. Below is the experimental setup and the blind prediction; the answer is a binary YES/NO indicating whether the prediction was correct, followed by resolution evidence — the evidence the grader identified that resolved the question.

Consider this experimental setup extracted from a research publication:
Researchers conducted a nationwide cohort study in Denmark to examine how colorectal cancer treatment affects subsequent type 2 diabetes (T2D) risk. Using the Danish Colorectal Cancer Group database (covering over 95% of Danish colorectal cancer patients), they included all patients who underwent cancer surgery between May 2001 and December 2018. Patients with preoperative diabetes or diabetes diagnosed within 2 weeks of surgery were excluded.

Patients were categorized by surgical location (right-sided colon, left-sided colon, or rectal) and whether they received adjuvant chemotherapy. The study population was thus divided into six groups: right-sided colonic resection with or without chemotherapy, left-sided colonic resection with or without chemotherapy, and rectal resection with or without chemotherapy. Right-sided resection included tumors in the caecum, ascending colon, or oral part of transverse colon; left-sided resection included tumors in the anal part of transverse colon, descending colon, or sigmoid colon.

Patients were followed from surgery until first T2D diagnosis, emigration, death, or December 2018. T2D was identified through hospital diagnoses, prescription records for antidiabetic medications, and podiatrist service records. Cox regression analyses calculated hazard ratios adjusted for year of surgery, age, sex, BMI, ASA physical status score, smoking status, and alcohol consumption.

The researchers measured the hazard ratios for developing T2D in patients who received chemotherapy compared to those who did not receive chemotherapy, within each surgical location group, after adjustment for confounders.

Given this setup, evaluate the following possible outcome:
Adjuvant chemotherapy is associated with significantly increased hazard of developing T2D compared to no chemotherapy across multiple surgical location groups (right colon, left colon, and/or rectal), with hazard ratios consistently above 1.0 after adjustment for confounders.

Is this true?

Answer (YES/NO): NO